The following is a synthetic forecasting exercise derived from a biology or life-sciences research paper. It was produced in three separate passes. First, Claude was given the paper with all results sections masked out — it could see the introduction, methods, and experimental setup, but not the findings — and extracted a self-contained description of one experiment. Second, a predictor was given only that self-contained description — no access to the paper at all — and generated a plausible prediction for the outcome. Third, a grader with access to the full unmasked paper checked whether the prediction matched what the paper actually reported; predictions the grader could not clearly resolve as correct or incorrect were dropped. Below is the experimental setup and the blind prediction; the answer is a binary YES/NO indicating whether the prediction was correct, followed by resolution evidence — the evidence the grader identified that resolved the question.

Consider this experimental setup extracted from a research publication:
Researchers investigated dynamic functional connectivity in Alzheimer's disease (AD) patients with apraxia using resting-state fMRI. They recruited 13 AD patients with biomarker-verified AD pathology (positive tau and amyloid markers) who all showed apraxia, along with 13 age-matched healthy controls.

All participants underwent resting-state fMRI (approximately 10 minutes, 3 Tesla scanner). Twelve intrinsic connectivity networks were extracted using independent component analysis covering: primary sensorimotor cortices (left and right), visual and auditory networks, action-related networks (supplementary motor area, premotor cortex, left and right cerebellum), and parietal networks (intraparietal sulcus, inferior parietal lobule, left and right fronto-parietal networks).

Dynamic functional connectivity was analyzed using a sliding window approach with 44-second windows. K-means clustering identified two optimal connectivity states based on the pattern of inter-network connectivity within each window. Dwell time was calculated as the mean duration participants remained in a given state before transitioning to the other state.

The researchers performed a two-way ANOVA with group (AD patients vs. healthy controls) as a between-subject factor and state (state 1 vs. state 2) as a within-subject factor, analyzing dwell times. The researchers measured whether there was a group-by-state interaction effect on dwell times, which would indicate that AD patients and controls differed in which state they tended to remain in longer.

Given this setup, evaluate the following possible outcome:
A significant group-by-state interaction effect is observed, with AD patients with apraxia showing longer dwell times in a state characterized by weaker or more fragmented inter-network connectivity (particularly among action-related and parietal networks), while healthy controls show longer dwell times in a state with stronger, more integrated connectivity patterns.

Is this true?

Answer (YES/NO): NO